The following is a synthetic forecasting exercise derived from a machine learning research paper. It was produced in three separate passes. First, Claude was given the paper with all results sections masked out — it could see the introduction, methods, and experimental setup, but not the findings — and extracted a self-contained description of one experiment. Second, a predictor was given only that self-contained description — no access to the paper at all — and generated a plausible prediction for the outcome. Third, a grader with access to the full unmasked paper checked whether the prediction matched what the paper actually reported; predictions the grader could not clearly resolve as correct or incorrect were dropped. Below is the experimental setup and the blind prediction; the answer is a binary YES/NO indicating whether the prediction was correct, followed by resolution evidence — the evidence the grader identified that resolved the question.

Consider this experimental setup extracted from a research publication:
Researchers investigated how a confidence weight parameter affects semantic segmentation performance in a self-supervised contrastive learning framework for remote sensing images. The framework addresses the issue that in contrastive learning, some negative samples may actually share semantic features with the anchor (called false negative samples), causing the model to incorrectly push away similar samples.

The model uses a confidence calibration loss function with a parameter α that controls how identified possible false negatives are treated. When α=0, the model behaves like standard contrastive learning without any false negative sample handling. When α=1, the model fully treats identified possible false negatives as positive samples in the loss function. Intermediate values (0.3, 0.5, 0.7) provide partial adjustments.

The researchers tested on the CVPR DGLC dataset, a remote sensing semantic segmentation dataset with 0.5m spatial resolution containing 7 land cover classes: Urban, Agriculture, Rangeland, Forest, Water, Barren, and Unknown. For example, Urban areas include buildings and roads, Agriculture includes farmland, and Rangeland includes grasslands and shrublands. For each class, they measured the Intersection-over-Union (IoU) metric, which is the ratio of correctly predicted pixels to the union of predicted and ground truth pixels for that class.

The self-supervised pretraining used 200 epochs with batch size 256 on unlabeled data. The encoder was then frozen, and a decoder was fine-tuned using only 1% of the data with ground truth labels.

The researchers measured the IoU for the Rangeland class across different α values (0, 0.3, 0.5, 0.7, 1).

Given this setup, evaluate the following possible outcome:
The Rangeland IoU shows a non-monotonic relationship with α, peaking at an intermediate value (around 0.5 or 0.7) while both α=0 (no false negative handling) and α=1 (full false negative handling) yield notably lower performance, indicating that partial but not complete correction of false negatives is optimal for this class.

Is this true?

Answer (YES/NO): NO